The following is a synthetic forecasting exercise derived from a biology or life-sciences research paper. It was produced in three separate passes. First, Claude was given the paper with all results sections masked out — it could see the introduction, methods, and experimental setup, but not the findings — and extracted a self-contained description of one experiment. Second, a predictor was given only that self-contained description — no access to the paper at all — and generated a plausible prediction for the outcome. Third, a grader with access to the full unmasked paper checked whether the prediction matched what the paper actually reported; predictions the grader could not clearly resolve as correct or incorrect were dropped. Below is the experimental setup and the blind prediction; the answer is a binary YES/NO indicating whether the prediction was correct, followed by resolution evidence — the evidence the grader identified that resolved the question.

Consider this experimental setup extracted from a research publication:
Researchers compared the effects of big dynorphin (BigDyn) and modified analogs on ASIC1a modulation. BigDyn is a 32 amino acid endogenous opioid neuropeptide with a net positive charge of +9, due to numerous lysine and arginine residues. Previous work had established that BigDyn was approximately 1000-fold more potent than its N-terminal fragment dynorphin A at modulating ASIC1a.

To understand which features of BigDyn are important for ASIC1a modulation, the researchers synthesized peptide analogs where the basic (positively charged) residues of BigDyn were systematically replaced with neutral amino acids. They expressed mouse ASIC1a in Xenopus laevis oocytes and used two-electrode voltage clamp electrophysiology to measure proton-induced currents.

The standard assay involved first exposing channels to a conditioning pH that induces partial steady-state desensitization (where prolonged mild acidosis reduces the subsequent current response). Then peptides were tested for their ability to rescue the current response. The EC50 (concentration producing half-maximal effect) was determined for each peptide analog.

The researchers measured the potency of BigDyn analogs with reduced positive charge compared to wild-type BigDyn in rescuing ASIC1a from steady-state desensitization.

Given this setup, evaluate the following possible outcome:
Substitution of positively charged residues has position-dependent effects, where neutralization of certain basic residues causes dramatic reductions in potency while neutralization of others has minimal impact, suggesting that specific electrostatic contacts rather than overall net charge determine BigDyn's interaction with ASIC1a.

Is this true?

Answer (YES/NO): YES